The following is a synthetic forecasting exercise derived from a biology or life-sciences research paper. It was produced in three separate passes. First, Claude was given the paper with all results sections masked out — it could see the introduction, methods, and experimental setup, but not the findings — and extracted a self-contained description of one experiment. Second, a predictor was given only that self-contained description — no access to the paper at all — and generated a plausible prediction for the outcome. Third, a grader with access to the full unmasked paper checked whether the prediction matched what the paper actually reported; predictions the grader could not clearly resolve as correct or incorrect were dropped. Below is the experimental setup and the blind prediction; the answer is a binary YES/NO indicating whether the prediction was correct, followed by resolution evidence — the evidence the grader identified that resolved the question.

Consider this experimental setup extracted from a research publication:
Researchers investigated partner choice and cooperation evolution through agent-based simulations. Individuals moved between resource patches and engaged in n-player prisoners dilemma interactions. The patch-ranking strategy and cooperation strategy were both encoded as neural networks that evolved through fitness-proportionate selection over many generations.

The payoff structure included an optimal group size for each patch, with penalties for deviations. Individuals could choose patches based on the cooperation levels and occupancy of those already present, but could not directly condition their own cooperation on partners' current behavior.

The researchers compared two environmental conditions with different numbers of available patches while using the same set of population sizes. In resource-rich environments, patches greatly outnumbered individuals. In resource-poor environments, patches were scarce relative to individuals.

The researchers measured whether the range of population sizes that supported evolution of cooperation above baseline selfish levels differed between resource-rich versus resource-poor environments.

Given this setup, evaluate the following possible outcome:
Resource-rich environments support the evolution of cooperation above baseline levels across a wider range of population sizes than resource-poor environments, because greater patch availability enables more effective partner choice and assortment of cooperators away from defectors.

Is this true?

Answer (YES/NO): YES